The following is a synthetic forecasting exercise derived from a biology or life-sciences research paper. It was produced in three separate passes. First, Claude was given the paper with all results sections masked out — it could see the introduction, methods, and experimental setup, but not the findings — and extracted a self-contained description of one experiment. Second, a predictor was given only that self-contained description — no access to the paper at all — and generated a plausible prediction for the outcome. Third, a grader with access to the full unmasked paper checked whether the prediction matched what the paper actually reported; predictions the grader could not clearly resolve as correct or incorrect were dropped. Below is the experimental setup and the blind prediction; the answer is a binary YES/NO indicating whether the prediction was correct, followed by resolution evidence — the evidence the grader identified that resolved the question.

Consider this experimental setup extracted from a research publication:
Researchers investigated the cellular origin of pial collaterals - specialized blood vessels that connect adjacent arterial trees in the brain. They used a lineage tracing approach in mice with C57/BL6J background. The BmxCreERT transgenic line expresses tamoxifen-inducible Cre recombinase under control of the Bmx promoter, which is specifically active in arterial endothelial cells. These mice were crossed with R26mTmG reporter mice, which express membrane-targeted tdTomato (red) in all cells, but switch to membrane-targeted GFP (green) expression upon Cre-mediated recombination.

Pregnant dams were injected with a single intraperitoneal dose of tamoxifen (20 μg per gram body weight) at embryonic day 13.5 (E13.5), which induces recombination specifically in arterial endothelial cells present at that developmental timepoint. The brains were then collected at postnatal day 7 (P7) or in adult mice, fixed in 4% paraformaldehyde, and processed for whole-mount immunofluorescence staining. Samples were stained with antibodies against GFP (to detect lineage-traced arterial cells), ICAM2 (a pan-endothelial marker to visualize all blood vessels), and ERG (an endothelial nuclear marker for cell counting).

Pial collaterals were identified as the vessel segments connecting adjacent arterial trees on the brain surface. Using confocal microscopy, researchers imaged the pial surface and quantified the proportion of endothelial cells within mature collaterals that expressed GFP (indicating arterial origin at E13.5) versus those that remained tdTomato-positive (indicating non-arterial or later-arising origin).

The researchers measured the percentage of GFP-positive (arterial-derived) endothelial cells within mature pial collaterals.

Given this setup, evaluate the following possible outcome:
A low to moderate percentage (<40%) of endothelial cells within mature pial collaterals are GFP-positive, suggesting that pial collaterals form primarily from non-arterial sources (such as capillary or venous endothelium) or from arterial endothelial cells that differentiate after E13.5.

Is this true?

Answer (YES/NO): NO